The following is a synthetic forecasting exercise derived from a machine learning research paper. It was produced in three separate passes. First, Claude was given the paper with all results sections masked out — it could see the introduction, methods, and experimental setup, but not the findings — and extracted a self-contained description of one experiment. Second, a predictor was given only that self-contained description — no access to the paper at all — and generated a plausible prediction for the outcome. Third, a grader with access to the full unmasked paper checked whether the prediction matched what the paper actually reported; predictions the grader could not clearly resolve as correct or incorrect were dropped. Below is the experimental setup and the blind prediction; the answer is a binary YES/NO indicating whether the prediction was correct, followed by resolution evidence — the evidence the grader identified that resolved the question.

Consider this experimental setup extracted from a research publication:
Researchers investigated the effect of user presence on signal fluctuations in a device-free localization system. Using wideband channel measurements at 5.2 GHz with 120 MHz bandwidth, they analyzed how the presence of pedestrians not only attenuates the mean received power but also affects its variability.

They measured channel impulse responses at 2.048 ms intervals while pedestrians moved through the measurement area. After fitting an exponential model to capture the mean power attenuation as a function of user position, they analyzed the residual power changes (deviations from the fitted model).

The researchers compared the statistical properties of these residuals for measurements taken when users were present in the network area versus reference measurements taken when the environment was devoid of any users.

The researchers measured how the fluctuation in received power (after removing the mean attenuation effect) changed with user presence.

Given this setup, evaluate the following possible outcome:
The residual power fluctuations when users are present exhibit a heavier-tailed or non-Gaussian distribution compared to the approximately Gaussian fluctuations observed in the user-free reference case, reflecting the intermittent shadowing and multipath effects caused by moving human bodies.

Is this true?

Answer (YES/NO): NO